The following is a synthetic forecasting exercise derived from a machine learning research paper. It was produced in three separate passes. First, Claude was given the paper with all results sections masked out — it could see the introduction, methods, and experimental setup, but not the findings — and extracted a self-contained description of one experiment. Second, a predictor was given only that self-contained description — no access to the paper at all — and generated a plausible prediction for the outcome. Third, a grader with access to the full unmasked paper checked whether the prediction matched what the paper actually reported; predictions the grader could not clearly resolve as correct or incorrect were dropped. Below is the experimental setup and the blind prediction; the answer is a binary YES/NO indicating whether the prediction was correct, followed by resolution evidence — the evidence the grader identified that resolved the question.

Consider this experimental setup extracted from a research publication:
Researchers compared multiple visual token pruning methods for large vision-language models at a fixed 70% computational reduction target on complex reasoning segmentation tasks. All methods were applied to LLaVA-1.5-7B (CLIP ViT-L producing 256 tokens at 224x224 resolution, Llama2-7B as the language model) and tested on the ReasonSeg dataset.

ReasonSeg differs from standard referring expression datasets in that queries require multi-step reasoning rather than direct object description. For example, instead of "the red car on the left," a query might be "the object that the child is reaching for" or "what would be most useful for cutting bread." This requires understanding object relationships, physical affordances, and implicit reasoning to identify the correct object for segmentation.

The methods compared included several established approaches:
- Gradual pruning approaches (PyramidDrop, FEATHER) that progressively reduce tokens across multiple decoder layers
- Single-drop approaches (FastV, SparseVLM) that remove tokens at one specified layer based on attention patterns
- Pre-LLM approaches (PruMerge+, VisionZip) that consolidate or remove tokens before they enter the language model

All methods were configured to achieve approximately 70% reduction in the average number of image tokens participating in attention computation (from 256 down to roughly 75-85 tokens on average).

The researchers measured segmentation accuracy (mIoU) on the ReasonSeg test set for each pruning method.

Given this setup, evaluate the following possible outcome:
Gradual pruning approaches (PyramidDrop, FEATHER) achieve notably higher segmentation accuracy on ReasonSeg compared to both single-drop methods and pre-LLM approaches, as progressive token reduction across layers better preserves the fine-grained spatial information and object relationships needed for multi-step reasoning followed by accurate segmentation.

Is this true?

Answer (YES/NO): NO